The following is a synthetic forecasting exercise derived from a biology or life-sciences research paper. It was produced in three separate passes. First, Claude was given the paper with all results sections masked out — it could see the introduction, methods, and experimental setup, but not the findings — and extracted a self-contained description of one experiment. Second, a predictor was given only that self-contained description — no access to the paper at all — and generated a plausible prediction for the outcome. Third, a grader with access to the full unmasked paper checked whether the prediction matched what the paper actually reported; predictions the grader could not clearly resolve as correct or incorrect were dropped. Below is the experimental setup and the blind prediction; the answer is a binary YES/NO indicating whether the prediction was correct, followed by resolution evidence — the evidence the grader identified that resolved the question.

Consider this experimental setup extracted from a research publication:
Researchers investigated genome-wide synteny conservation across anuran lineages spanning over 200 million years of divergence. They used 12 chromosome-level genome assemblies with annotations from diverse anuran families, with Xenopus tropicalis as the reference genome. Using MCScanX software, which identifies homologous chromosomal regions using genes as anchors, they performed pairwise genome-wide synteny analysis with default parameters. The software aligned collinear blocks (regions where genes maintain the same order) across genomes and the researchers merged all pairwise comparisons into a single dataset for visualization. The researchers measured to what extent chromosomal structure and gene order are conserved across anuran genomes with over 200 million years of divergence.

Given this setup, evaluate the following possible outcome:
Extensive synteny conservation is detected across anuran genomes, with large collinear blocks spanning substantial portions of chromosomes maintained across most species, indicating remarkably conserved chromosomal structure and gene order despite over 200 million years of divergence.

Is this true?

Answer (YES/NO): YES